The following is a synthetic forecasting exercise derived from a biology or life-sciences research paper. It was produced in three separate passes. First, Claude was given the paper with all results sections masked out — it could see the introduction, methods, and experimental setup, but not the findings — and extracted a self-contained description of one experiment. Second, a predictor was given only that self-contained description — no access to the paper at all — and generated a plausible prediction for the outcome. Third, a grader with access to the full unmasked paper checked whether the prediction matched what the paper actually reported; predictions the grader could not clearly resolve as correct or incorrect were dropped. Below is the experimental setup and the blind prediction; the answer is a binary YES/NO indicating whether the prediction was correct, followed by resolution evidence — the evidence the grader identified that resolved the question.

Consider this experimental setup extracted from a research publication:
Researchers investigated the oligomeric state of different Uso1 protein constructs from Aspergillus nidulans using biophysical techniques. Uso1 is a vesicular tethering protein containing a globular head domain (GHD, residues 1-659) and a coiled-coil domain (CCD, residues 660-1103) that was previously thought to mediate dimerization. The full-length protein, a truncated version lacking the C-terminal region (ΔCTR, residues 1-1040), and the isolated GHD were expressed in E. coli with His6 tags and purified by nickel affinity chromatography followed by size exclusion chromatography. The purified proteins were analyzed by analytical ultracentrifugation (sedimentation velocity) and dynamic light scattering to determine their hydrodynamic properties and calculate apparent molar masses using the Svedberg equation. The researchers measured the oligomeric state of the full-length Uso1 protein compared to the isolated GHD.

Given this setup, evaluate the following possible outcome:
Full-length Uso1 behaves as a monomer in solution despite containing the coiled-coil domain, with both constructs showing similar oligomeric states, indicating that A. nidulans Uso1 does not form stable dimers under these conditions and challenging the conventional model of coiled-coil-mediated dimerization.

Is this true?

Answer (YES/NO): NO